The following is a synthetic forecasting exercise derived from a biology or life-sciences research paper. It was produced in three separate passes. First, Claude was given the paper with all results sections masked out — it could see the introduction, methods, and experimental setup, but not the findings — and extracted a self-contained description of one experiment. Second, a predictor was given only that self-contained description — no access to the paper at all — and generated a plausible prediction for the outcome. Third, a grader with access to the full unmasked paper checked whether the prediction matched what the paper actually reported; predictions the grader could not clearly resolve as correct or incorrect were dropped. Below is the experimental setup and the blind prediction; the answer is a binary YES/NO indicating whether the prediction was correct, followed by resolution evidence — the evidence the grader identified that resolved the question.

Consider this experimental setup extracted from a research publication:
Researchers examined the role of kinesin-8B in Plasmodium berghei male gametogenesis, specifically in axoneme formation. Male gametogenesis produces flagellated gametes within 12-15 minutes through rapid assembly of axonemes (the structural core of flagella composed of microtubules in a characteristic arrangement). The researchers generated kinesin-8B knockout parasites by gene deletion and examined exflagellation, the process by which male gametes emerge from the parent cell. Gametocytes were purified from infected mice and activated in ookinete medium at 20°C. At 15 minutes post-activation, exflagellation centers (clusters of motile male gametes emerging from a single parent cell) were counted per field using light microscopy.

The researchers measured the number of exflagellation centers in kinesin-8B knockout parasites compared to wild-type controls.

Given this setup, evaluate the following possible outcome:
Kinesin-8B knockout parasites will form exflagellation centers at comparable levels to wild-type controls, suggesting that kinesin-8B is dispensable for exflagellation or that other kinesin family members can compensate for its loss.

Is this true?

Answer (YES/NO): NO